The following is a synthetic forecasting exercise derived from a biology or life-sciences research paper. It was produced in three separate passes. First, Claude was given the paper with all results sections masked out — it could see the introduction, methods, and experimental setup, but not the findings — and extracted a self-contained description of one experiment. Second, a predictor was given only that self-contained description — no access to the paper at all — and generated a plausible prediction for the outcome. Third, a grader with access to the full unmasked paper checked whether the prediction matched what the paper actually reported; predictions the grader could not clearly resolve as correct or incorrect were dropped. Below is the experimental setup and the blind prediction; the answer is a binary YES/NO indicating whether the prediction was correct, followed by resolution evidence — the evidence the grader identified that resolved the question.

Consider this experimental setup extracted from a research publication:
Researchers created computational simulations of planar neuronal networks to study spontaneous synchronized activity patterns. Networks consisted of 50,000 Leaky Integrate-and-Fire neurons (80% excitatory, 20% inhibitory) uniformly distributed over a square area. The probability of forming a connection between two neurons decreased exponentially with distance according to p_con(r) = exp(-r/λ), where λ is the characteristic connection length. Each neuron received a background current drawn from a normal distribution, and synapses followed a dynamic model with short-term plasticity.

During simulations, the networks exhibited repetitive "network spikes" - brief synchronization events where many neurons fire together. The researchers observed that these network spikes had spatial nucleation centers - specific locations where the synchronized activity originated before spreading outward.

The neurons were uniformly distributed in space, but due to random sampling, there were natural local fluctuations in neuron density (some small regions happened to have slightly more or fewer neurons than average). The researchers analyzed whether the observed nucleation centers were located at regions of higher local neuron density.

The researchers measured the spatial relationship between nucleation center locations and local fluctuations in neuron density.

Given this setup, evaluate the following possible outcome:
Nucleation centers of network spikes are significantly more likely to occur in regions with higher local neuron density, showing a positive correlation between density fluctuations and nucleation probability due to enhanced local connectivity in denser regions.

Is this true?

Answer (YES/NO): NO